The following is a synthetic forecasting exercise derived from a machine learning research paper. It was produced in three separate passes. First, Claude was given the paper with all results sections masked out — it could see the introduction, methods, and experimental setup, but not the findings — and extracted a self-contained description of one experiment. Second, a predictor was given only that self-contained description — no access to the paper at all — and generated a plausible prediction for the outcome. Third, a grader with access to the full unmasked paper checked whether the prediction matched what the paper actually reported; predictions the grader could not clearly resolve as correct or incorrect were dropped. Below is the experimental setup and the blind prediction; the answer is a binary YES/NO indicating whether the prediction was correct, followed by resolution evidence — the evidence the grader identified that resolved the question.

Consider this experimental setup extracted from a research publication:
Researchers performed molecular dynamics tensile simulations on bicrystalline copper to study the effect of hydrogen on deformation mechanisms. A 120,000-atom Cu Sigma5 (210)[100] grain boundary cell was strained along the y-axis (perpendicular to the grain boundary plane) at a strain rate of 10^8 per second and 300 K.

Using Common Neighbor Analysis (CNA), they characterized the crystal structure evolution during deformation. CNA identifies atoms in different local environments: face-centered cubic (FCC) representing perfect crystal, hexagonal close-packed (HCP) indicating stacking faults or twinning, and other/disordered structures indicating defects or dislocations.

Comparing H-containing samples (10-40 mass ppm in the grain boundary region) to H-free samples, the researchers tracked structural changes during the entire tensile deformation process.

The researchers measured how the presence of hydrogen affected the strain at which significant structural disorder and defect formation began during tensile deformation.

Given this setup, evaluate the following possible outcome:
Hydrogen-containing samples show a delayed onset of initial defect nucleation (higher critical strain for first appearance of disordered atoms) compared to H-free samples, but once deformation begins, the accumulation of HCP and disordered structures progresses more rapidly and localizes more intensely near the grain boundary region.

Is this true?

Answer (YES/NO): NO